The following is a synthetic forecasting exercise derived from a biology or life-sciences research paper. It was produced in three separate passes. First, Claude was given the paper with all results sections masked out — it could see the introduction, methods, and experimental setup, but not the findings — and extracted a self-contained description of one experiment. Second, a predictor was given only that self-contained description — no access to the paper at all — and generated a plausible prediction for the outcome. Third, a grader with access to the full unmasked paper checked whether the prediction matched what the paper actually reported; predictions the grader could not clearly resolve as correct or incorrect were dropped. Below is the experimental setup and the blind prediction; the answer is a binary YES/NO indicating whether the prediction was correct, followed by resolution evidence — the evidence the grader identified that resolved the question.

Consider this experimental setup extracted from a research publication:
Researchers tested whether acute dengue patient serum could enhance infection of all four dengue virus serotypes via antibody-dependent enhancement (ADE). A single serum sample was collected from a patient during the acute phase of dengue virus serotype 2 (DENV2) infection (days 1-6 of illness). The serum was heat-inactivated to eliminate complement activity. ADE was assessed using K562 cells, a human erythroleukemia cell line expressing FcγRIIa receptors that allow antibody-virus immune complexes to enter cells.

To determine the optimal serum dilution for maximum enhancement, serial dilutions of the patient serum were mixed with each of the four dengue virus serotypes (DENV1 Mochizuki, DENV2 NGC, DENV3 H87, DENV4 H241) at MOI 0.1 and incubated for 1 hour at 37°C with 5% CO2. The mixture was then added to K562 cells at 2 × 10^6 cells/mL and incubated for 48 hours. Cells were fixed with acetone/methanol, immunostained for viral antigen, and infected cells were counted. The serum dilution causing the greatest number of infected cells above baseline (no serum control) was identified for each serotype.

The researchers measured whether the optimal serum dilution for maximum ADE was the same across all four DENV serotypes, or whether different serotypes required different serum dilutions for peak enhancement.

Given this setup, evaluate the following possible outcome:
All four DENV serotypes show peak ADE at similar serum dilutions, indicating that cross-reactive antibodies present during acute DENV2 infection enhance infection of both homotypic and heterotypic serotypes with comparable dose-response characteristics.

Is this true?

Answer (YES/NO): NO